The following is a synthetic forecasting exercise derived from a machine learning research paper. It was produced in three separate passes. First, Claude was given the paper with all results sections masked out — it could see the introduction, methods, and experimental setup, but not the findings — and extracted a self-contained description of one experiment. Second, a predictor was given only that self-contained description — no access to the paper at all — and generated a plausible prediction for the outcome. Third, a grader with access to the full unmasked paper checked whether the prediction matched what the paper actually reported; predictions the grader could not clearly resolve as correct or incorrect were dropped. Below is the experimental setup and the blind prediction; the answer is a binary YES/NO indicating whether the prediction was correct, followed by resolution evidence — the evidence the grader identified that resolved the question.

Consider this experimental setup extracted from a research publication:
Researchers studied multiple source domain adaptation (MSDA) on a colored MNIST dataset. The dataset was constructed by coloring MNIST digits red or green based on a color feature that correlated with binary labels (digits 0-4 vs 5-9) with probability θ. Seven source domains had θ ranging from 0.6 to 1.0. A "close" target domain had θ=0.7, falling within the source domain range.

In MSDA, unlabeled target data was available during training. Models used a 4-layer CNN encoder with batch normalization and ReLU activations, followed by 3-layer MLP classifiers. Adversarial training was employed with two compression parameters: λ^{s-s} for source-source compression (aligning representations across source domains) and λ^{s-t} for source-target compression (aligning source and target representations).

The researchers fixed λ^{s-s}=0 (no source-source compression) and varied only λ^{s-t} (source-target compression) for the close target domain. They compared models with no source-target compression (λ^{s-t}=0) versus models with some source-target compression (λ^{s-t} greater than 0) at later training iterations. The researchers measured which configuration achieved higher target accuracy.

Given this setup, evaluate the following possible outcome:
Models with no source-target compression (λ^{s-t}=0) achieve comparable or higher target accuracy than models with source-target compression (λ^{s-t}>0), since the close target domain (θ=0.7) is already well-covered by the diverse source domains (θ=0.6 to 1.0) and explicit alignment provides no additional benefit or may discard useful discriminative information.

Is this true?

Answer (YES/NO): NO